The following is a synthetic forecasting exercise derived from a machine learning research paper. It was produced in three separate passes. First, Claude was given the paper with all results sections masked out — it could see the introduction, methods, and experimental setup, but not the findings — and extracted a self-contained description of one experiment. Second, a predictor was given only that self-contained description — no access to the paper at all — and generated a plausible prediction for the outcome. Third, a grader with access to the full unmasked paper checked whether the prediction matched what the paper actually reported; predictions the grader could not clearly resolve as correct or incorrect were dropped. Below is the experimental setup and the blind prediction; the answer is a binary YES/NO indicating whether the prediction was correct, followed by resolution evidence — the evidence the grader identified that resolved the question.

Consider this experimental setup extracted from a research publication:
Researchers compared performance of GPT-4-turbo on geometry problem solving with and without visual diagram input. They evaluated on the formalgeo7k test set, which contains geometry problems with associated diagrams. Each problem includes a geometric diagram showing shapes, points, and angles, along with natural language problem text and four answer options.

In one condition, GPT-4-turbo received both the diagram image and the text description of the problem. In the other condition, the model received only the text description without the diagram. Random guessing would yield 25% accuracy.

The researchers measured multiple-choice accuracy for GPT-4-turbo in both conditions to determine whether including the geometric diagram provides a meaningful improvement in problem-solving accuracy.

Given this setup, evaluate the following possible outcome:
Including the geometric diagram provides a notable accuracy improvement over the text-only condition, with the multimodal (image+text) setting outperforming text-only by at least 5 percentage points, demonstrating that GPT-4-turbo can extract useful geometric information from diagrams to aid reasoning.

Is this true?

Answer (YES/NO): NO